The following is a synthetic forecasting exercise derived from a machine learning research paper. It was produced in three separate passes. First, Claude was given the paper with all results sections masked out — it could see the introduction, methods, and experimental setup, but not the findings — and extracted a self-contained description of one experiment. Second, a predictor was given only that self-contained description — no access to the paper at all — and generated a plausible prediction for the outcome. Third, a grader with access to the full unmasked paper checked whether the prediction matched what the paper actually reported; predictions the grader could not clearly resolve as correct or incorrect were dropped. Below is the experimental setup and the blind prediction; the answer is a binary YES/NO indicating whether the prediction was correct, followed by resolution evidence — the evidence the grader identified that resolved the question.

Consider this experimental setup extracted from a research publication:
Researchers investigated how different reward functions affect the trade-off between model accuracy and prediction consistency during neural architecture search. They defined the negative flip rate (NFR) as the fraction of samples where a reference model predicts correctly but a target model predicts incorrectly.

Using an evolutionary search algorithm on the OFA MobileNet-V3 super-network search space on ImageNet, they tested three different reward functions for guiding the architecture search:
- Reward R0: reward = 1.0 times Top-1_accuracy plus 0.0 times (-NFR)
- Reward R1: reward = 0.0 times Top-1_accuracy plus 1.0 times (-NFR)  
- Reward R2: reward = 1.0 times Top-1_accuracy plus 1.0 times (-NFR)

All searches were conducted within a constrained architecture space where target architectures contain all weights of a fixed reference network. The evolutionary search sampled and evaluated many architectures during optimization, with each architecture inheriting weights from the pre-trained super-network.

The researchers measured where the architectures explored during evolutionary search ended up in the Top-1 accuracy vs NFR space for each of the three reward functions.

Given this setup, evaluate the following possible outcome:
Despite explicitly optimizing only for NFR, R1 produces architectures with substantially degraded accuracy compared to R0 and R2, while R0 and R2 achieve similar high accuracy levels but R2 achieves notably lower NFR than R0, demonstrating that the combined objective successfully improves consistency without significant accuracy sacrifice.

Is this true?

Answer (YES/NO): YES